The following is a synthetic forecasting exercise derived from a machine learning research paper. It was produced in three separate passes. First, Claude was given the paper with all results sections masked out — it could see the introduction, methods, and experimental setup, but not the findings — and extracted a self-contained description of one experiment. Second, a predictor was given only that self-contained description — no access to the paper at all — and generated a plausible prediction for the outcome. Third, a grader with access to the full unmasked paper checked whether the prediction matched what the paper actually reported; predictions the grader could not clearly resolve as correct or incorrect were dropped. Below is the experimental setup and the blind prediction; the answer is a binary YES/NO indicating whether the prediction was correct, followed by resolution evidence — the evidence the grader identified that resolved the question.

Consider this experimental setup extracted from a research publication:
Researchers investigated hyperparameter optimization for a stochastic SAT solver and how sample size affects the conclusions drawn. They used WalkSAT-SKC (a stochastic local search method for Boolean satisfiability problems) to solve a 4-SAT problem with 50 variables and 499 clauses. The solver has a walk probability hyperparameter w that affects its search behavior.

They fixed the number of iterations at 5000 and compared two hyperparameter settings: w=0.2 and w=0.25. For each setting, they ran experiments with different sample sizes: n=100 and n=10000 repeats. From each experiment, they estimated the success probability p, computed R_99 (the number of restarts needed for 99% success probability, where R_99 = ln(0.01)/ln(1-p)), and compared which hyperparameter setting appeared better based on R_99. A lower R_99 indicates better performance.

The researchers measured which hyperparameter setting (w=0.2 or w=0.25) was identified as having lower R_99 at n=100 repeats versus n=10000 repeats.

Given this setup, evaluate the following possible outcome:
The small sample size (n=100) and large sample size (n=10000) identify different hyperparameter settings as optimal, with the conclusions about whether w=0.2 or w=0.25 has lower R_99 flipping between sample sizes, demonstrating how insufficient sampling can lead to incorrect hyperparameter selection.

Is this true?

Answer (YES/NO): YES